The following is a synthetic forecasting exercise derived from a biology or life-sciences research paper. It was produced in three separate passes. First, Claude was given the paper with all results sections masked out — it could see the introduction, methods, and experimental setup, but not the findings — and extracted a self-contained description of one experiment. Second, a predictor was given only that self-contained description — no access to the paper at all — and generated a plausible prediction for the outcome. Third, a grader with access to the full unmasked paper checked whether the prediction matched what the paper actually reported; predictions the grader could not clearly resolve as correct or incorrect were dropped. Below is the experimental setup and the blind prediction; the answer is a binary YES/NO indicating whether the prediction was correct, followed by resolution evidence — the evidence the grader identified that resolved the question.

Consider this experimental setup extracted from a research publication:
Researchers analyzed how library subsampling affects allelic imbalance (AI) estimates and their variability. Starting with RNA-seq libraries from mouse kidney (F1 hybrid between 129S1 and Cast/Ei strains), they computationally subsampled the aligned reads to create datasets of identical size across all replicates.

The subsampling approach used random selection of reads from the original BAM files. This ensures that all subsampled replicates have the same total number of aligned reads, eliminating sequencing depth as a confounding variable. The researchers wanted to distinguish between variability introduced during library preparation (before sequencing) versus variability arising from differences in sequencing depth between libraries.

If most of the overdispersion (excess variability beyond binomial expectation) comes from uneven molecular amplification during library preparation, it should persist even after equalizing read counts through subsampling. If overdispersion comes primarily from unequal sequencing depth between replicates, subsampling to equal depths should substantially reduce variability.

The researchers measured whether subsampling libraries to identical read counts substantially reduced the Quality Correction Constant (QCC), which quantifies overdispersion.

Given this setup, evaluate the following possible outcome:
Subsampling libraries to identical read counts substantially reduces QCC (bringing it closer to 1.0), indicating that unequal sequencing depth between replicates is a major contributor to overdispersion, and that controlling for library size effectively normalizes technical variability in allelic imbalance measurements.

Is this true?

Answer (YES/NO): NO